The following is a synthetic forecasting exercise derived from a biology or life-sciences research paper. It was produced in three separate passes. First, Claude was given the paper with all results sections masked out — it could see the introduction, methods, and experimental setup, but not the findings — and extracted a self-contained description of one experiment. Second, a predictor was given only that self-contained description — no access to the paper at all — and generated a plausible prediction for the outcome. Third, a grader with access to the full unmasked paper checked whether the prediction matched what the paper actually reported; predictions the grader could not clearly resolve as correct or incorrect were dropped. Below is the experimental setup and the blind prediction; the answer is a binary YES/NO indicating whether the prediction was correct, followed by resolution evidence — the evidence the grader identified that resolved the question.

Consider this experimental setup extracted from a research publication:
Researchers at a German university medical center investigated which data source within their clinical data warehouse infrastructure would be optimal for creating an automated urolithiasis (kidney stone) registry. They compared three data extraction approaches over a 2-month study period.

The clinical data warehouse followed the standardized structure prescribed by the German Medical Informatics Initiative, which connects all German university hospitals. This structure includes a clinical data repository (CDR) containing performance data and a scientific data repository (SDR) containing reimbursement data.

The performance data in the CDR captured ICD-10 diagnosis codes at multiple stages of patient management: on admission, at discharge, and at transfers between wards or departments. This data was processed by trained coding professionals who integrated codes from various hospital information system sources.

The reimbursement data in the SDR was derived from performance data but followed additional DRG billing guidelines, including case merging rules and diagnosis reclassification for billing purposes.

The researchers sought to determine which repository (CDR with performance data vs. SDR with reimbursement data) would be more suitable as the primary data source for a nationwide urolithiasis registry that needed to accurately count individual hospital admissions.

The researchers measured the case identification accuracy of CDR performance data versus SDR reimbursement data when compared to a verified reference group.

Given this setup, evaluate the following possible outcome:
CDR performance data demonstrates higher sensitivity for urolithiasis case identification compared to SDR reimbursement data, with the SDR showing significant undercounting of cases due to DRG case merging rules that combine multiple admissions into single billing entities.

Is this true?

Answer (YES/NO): YES